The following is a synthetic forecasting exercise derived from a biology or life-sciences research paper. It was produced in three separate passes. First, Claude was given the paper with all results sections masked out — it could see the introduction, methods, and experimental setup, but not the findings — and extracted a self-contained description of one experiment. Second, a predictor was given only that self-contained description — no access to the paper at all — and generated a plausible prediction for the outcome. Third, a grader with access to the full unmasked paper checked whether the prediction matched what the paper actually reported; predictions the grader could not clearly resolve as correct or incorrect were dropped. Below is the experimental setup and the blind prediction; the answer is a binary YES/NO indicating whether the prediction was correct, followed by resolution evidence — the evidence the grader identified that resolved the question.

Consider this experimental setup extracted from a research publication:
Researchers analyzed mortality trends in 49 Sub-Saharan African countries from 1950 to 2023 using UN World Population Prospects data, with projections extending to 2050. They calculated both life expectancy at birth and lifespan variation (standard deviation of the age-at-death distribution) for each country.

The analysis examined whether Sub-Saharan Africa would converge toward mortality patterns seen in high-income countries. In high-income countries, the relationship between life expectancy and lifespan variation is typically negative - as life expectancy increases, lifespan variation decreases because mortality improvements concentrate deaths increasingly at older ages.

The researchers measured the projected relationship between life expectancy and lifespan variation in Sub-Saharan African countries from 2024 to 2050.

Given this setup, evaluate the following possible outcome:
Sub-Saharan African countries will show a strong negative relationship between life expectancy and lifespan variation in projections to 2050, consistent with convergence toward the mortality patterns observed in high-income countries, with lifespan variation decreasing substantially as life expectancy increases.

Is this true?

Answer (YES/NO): NO